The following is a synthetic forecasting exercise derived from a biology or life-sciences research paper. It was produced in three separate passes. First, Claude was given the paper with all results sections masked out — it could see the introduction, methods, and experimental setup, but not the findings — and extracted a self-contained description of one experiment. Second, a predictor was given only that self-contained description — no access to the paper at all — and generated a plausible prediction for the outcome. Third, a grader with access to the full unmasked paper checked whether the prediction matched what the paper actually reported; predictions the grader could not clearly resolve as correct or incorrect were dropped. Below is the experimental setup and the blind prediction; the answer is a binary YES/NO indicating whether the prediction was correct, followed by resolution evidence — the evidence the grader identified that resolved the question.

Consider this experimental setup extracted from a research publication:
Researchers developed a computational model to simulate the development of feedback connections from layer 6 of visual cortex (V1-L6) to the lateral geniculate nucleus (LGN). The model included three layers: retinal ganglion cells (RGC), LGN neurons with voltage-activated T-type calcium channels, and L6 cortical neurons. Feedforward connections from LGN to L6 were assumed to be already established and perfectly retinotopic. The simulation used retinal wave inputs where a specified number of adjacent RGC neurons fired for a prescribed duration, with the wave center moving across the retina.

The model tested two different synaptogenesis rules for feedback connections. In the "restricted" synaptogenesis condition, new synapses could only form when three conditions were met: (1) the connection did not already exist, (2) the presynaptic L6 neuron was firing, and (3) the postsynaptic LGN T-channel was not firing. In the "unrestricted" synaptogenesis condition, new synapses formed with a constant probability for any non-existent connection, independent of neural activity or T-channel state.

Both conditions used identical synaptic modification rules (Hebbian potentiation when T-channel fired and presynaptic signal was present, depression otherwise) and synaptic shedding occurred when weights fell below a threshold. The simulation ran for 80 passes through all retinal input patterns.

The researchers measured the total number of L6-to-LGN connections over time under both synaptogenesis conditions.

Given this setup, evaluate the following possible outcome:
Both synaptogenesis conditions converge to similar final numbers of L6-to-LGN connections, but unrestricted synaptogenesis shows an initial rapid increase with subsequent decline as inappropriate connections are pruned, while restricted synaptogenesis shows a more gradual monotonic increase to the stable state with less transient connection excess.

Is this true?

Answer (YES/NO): NO